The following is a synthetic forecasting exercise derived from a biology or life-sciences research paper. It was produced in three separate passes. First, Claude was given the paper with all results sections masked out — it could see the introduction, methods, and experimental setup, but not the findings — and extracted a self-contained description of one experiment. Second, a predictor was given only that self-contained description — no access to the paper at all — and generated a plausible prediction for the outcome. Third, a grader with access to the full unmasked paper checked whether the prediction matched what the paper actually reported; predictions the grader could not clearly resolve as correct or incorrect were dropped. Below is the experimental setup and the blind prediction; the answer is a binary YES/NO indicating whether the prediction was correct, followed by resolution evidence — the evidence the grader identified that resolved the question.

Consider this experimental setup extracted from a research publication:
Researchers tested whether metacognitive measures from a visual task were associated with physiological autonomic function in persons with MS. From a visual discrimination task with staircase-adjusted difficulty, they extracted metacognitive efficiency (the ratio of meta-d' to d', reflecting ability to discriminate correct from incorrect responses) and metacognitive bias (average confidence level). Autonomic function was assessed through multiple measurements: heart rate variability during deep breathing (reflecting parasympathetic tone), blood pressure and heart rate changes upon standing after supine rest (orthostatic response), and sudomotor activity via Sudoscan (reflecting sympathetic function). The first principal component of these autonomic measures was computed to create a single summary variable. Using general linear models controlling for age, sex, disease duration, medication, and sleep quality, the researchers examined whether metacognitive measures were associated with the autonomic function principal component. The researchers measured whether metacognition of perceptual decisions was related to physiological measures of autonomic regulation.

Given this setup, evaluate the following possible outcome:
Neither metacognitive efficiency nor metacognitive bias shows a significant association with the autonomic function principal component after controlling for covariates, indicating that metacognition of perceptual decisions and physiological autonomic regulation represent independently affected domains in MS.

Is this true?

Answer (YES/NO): NO